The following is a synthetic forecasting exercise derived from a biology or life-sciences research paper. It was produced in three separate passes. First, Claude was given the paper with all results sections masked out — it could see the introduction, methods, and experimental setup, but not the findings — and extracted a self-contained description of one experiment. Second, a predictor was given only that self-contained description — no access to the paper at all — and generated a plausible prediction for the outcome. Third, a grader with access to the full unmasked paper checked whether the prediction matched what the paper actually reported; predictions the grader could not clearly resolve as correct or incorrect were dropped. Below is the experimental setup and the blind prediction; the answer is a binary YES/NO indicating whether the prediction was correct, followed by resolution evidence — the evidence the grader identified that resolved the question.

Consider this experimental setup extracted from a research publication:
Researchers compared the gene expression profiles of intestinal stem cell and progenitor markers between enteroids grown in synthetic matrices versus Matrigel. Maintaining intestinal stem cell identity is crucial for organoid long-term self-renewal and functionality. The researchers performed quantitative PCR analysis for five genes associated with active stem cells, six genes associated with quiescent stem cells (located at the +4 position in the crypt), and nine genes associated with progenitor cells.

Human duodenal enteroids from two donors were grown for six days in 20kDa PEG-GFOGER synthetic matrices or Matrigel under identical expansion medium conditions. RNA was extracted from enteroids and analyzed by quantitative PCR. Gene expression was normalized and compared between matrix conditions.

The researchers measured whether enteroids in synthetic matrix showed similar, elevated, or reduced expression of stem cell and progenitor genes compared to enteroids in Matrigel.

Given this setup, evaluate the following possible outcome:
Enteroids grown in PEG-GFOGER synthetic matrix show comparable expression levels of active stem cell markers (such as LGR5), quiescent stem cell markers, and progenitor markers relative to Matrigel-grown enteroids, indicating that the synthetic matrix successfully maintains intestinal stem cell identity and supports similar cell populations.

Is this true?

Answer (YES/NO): YES